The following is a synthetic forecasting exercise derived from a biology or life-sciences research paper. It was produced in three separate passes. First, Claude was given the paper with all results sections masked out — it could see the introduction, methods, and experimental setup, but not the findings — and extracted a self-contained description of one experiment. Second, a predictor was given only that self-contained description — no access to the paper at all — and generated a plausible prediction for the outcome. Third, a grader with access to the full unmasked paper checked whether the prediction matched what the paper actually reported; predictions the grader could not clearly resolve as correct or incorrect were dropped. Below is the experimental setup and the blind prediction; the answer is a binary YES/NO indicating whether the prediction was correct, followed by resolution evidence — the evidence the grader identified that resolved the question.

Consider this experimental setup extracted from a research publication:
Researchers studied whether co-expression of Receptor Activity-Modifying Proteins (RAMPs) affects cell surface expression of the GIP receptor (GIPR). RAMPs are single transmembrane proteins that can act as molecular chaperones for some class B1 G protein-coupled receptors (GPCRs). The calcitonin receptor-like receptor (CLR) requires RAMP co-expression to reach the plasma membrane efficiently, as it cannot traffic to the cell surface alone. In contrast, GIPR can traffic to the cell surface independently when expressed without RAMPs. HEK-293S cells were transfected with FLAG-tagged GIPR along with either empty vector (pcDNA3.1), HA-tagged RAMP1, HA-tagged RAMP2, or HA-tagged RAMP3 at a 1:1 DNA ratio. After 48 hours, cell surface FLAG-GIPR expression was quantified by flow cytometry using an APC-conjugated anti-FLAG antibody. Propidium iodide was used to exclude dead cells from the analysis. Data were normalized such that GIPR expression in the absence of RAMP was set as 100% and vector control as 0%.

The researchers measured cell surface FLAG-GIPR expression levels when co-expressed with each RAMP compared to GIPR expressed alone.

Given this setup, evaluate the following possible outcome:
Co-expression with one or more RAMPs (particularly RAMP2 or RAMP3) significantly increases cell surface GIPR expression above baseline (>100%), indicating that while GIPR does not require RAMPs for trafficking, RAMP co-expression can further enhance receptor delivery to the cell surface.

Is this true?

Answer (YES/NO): NO